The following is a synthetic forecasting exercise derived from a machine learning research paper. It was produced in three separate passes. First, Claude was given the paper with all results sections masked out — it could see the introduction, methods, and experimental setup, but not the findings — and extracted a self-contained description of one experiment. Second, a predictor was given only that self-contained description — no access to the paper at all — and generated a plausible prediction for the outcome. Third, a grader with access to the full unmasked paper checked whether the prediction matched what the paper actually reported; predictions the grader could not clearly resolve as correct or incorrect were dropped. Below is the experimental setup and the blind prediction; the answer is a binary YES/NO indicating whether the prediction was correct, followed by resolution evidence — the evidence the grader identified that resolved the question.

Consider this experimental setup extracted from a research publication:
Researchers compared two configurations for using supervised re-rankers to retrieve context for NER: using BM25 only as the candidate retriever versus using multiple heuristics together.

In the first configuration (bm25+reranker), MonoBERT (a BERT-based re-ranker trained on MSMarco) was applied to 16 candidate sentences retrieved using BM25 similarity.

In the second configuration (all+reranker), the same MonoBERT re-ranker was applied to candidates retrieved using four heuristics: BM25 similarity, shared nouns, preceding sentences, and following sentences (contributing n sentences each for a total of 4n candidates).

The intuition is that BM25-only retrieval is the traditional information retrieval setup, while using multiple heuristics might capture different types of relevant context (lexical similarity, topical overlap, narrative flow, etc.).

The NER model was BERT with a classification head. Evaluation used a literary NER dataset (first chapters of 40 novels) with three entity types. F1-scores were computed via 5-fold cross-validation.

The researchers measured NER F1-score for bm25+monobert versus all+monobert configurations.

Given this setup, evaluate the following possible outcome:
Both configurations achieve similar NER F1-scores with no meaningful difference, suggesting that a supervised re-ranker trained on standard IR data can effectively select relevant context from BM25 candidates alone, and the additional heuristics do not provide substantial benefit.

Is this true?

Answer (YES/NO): NO